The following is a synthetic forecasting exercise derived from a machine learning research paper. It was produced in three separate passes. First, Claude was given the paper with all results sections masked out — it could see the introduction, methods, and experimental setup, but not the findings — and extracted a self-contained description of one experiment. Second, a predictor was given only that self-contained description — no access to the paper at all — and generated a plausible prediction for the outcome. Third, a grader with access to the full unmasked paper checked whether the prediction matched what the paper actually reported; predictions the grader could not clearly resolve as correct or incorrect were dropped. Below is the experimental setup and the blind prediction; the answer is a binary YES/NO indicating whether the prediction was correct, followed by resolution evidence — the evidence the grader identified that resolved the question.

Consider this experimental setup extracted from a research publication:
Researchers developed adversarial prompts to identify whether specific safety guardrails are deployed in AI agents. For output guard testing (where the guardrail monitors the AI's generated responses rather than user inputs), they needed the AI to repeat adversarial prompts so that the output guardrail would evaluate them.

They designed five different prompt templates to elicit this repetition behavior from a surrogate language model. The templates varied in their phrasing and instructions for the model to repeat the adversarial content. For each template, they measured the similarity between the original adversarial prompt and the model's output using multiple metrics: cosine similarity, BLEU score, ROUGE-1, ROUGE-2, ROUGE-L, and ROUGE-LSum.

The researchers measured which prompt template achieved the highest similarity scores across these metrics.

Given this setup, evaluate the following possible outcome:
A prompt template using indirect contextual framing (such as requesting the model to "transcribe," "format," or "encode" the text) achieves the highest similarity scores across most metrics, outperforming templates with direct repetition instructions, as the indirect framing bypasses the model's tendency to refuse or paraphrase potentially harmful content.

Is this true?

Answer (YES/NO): NO